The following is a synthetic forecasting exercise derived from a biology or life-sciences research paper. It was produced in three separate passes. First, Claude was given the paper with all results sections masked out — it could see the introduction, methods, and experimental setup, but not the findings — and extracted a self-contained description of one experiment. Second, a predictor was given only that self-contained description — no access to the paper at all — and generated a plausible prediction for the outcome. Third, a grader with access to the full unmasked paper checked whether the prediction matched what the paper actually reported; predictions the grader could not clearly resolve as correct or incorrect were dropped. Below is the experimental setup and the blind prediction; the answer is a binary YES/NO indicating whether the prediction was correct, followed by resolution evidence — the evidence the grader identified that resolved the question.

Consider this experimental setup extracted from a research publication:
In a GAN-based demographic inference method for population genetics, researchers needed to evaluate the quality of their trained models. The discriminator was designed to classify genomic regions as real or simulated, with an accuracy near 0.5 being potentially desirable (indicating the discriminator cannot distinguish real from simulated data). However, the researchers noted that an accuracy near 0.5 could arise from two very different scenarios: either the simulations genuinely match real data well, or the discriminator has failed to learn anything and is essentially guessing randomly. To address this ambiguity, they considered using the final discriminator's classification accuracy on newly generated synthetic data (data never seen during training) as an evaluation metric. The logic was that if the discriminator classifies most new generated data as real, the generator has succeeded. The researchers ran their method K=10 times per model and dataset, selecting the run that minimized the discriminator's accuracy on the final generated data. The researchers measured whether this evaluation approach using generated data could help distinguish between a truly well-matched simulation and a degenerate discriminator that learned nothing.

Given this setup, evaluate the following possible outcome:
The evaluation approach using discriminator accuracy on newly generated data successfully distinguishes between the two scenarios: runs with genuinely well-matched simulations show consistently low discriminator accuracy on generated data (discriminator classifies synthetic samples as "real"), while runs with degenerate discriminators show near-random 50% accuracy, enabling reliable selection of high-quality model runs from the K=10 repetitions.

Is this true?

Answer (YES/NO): NO